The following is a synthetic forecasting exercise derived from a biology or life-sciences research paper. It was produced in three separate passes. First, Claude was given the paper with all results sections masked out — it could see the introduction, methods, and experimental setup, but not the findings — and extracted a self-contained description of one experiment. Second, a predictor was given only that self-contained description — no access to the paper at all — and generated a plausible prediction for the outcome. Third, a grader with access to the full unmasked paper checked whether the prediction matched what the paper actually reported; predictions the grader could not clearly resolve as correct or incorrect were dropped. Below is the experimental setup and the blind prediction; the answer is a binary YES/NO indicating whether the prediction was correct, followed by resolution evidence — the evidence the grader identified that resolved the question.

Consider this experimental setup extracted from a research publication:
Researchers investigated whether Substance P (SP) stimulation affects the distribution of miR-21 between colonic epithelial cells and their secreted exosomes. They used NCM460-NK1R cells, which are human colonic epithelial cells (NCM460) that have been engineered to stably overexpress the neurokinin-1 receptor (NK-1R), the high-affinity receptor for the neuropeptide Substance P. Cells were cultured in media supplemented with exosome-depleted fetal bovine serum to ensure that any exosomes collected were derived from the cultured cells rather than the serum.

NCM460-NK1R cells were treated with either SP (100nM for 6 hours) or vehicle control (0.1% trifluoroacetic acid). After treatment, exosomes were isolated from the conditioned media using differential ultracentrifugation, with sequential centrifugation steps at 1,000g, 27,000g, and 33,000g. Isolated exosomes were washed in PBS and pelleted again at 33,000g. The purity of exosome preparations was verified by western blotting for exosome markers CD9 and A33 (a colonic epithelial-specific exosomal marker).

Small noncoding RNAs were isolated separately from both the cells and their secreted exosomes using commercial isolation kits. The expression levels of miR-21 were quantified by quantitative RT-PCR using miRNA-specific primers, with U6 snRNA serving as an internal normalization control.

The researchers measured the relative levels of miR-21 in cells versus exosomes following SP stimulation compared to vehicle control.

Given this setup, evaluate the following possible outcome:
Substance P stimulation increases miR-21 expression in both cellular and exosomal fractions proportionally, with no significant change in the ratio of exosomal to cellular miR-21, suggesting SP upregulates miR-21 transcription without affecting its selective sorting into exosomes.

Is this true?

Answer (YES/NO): NO